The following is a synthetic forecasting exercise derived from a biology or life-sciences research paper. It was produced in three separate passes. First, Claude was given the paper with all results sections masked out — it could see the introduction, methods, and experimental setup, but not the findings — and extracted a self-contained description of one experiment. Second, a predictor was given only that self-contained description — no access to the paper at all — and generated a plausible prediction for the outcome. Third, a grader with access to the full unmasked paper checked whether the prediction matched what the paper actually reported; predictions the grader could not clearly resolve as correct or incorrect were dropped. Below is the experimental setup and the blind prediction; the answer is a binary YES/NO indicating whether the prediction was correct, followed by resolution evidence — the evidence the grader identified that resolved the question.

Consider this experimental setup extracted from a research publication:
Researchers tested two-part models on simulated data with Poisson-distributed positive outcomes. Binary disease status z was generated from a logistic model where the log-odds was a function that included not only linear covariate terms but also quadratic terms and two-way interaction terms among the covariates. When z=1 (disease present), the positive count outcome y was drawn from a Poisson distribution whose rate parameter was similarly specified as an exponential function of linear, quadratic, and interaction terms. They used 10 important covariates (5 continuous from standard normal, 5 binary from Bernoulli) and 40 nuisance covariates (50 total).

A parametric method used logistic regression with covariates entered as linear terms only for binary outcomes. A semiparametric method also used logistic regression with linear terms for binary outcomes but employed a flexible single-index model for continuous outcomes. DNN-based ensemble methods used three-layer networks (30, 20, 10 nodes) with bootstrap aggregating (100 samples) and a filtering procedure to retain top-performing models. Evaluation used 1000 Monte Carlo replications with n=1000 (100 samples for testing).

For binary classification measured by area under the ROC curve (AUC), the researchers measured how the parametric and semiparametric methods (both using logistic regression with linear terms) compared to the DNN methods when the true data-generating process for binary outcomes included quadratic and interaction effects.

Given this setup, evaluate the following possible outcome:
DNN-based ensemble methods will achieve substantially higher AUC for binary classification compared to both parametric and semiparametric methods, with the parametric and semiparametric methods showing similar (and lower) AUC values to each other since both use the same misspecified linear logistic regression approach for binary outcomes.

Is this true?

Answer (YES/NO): YES